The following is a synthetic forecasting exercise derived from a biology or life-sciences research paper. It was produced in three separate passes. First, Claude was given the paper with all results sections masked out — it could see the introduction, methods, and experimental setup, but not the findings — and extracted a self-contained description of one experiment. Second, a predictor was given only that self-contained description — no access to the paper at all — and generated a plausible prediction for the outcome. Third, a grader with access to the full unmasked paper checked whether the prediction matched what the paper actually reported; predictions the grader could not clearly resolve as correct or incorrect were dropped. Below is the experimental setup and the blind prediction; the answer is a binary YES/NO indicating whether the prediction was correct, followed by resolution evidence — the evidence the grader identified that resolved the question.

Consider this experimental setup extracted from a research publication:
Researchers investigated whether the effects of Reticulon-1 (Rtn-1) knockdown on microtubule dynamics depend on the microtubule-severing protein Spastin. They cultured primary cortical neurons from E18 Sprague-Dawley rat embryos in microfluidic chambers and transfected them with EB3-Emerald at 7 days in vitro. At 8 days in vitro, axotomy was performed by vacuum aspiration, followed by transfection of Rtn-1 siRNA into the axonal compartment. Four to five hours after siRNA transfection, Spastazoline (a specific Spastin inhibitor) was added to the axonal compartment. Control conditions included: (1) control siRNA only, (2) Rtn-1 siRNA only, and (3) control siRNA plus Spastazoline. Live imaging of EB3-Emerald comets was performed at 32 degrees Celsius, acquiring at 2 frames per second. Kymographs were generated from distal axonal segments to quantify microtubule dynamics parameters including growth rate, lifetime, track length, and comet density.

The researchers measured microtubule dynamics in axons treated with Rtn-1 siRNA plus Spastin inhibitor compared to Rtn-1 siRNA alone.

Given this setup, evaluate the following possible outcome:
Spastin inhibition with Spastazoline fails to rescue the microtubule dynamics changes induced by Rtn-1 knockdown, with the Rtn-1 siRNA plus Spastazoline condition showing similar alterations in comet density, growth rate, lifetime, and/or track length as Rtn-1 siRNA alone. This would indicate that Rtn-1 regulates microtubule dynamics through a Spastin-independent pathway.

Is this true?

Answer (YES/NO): YES